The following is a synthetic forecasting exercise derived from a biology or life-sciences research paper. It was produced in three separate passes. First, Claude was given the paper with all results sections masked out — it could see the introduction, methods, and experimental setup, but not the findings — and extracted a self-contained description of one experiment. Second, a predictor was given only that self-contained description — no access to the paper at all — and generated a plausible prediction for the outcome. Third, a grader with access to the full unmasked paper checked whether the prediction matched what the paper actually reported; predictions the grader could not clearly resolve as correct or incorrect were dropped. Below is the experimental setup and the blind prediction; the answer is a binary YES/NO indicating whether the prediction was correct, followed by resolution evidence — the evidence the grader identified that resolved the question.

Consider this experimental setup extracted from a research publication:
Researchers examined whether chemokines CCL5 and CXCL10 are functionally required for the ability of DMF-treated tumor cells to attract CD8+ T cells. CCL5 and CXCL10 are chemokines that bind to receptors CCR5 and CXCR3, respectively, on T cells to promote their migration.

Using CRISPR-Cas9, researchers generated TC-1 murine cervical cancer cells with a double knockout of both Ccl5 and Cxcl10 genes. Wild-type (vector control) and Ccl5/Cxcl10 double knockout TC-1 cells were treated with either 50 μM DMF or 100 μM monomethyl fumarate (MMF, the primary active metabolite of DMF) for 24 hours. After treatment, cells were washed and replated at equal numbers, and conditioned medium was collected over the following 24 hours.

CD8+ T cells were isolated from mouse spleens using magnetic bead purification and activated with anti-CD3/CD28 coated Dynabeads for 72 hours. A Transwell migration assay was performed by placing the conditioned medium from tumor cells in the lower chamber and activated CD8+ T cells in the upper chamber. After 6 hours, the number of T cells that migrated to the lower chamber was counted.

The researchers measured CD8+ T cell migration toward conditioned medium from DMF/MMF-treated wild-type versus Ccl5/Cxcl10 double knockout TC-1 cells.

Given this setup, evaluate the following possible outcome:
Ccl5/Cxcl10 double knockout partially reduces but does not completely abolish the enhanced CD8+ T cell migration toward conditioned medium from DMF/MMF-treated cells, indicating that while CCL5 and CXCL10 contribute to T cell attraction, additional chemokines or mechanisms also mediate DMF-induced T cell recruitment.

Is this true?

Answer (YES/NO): NO